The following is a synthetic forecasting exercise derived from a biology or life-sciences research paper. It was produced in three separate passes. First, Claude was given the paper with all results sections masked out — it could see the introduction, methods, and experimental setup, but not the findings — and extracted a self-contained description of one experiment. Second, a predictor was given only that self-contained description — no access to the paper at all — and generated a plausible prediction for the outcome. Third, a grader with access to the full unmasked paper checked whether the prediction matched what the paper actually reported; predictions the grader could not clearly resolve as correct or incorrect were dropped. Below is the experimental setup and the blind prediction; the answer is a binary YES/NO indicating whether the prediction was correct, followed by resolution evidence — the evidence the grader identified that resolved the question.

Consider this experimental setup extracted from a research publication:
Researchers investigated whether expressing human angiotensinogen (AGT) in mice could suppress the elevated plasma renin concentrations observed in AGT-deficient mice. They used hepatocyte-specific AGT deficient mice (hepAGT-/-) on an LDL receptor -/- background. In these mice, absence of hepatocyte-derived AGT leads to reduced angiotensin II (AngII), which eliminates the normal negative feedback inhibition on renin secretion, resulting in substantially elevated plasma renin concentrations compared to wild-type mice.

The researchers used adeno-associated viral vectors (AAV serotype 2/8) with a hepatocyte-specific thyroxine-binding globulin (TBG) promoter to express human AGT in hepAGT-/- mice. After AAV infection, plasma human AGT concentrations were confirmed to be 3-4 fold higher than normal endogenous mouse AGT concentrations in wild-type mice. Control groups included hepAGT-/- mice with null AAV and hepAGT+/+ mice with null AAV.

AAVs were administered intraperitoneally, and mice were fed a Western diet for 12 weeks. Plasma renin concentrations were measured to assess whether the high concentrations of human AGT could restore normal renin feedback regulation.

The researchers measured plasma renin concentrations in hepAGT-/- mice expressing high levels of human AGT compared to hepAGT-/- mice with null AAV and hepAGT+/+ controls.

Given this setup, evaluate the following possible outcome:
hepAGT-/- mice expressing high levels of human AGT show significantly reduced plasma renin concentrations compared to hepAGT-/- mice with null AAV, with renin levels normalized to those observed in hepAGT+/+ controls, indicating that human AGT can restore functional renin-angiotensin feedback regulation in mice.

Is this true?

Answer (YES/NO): NO